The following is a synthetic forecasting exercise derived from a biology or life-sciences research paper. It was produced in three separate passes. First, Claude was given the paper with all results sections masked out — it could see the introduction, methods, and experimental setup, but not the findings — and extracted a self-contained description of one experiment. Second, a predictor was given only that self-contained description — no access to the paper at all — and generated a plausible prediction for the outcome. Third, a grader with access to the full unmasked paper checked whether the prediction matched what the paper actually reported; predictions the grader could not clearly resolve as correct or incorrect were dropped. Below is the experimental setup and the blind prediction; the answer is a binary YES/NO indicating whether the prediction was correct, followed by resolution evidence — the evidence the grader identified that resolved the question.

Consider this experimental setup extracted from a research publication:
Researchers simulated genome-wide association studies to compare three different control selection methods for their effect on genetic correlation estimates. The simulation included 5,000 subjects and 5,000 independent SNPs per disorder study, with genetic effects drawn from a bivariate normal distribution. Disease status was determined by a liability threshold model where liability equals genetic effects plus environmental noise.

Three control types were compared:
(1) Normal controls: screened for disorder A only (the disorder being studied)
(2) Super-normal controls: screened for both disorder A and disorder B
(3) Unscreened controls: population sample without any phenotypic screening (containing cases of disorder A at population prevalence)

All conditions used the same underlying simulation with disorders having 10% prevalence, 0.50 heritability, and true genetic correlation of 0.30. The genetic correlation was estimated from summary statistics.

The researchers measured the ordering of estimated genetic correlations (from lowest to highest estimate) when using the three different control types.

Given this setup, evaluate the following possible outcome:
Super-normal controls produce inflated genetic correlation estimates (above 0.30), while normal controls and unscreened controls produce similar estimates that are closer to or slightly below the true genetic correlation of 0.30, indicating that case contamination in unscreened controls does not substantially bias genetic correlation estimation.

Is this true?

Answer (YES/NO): NO